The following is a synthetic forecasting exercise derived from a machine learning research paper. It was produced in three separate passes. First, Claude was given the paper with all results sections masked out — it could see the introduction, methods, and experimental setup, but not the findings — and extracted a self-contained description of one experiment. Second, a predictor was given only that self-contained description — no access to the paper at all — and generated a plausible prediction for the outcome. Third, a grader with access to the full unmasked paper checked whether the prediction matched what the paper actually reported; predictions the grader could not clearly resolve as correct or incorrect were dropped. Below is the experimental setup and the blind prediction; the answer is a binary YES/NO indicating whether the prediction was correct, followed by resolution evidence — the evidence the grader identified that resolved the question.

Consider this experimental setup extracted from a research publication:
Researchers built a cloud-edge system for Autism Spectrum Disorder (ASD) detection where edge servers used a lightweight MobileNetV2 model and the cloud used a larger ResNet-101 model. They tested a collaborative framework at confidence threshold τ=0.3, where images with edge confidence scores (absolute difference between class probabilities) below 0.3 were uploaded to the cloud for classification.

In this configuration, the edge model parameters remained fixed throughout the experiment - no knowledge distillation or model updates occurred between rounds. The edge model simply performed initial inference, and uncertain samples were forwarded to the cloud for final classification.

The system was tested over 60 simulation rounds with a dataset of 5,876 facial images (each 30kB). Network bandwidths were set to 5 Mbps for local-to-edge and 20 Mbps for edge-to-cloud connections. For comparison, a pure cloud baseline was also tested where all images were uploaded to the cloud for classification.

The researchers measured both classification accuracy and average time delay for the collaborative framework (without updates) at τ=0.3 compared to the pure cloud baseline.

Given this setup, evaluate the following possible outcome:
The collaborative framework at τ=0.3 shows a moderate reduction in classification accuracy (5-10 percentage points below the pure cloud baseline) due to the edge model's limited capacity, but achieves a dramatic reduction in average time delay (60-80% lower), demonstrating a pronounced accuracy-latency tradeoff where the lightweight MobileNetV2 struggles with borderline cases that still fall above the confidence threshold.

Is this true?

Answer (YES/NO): NO